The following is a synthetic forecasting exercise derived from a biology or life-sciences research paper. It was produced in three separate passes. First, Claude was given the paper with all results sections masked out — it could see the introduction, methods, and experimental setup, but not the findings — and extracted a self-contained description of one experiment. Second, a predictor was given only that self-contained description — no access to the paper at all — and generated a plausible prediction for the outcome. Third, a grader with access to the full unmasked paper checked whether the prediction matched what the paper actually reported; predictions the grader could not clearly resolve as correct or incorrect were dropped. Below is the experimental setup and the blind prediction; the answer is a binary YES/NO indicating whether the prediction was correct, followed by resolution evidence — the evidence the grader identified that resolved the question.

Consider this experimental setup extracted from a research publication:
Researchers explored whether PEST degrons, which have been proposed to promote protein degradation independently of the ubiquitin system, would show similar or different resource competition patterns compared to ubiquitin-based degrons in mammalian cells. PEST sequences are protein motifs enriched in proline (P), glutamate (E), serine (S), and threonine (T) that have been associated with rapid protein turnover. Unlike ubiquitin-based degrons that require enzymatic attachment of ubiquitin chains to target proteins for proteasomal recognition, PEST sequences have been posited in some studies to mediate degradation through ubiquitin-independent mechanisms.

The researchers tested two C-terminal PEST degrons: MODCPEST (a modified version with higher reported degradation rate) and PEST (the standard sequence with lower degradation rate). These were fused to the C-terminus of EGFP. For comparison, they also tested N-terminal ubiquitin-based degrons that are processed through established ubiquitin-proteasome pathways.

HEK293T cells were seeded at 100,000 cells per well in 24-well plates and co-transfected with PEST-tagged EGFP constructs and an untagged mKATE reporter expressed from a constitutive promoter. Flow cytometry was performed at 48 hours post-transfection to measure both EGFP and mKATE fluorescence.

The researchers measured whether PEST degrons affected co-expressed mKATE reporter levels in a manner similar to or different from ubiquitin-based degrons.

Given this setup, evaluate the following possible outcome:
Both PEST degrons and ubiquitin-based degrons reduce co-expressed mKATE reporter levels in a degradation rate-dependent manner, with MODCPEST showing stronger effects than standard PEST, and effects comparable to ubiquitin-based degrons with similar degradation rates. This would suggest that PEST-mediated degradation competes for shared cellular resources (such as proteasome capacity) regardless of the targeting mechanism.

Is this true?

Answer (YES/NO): NO